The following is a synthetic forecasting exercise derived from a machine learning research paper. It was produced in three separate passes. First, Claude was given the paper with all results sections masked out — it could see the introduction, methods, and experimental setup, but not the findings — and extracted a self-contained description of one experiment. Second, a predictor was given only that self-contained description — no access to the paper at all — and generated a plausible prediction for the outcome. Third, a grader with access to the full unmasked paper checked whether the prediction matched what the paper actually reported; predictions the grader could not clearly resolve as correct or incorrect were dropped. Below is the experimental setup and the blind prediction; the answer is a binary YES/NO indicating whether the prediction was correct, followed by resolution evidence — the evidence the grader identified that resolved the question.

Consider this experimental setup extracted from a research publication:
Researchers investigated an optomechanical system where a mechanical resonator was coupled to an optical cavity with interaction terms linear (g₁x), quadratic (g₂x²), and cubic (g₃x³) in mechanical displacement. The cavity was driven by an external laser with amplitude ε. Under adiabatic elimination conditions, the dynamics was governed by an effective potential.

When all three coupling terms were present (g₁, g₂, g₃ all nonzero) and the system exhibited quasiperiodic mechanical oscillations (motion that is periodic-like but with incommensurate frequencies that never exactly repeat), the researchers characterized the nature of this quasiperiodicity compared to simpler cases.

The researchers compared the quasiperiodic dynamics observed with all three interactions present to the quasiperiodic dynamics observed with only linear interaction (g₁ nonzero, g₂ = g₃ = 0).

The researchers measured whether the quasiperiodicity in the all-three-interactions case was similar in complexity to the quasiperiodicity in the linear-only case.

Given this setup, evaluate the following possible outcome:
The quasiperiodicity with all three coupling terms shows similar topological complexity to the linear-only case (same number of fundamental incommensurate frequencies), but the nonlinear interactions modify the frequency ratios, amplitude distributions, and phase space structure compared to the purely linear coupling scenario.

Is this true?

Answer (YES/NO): NO